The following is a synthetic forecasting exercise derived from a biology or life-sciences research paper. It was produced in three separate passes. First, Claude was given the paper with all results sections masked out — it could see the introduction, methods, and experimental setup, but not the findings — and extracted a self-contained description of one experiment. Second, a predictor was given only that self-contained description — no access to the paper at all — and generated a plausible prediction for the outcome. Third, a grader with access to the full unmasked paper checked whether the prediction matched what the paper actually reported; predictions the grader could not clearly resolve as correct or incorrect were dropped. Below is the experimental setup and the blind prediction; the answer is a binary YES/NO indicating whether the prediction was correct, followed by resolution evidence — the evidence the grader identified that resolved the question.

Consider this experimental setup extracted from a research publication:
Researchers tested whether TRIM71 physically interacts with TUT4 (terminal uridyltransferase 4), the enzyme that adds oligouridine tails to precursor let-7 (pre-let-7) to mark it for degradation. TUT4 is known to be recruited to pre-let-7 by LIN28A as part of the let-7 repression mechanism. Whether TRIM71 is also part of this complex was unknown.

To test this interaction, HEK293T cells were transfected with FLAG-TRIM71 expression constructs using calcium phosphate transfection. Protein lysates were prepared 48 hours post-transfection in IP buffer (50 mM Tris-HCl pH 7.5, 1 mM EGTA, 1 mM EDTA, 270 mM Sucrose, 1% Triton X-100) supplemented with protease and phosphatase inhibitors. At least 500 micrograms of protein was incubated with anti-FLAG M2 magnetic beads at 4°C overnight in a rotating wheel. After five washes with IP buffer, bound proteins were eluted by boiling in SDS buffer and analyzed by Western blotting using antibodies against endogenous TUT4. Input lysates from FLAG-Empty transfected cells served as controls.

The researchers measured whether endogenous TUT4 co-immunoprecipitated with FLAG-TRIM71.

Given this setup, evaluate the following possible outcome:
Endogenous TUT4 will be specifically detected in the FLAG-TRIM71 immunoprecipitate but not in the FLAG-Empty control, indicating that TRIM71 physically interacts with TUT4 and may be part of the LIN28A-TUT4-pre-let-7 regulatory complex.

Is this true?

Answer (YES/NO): YES